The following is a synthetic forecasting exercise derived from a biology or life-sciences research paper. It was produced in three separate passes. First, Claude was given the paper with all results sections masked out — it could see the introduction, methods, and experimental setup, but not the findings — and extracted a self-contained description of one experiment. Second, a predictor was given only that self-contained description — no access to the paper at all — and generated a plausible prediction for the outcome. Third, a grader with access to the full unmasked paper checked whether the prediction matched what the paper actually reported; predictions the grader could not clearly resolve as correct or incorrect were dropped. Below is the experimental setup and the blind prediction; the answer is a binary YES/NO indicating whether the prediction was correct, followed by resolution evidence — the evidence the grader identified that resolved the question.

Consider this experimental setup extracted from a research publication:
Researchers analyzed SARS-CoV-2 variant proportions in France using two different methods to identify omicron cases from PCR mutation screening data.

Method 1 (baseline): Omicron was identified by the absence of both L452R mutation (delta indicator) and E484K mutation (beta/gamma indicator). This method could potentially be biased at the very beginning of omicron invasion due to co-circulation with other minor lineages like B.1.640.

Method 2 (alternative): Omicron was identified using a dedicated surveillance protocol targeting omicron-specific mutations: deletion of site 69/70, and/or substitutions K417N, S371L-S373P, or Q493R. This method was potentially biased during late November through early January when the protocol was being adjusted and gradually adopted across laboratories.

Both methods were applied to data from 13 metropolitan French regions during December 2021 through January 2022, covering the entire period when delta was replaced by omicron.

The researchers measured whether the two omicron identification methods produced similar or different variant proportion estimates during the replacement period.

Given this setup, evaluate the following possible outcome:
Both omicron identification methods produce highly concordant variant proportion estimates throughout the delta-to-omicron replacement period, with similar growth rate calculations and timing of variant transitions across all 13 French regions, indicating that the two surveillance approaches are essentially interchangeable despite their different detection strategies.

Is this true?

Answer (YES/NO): NO